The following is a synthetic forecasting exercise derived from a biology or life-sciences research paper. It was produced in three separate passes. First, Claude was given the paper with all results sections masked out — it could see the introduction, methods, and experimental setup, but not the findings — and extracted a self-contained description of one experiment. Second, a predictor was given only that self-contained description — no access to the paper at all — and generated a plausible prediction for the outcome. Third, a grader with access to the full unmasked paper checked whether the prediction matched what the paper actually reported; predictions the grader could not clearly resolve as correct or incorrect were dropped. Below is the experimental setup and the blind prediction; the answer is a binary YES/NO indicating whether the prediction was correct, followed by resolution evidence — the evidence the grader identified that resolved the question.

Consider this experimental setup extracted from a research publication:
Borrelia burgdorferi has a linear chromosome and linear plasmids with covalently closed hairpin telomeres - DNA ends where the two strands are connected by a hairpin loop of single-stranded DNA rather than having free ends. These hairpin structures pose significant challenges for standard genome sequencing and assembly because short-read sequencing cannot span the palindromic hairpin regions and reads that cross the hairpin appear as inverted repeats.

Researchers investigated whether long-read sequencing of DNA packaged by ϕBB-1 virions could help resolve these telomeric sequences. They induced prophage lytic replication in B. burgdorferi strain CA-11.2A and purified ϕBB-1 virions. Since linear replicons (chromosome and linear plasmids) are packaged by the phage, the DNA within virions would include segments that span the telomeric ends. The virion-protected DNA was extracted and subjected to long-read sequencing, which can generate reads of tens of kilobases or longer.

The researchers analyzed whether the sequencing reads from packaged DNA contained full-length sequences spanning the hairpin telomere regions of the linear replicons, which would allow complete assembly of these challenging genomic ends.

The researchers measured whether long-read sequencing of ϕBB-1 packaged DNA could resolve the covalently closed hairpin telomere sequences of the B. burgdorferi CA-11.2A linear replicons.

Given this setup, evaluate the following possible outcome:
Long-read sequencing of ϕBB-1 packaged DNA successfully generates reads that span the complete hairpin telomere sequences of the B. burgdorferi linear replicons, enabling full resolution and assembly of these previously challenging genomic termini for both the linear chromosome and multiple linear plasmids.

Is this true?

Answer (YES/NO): YES